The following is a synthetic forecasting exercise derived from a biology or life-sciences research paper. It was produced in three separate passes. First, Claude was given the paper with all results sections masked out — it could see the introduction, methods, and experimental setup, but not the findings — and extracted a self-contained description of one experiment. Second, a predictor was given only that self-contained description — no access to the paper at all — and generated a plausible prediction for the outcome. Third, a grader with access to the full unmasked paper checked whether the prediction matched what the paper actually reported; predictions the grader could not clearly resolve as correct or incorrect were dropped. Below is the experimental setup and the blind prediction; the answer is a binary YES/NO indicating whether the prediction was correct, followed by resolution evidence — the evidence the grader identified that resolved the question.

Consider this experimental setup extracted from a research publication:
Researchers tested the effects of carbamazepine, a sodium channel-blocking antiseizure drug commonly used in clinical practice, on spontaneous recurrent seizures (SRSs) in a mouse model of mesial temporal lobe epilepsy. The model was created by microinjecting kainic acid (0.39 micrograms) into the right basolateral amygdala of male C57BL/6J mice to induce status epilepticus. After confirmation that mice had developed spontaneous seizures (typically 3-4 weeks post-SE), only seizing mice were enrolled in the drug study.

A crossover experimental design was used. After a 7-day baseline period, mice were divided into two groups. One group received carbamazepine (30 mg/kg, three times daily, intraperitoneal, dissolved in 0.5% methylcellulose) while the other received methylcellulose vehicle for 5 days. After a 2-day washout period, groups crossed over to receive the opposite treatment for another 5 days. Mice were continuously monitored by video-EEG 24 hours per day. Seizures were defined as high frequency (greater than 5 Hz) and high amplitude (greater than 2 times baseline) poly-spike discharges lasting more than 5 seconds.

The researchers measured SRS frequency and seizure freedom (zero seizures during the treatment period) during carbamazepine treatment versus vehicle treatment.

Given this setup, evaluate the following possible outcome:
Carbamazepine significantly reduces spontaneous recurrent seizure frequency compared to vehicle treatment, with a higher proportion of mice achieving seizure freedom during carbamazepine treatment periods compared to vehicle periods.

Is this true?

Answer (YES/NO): NO